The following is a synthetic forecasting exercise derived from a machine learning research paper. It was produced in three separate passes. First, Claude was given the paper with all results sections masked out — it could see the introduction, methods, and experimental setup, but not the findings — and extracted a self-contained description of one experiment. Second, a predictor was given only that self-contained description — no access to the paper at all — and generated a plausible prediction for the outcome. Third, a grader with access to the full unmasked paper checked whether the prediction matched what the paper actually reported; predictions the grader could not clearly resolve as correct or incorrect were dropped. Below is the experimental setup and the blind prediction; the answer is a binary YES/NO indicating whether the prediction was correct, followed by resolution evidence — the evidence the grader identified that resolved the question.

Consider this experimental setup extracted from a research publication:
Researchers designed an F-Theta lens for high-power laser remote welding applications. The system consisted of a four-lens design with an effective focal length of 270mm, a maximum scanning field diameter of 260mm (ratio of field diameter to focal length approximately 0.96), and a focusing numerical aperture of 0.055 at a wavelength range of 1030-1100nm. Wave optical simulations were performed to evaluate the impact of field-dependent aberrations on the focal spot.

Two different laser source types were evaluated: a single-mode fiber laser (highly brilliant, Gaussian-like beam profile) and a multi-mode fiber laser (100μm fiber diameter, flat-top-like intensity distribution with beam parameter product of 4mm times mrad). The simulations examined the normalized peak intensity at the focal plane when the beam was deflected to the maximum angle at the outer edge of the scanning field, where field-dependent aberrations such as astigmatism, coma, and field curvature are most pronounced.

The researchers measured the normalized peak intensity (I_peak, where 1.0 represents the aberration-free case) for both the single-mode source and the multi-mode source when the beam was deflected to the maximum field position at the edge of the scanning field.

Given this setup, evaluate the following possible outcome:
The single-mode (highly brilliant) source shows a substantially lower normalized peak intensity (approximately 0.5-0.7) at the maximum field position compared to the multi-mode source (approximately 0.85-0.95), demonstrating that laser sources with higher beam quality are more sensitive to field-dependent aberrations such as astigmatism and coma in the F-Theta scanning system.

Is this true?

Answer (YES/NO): NO